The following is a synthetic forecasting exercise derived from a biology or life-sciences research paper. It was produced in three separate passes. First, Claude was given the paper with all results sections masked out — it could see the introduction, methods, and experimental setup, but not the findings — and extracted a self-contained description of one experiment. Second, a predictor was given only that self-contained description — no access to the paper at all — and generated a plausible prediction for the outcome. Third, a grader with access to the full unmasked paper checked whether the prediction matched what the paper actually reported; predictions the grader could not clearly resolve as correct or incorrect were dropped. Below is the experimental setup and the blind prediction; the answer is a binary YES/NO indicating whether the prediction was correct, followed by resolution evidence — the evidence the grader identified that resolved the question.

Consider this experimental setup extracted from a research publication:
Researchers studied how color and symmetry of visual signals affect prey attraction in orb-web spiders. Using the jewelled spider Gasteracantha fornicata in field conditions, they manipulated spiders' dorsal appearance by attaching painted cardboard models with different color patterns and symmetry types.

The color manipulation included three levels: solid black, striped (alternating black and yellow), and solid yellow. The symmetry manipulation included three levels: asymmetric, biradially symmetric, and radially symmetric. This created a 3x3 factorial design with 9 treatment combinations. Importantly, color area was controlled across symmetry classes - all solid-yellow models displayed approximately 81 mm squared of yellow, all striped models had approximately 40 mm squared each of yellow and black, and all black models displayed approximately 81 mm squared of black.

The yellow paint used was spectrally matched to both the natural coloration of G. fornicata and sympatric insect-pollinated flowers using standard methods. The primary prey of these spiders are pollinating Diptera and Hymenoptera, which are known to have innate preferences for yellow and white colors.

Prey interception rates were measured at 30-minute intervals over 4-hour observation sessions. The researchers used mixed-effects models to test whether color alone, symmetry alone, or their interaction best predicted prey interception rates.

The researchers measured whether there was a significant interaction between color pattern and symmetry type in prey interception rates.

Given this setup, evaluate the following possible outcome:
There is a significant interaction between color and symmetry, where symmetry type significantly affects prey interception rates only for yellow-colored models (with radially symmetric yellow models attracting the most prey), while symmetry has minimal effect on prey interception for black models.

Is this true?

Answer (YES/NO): NO